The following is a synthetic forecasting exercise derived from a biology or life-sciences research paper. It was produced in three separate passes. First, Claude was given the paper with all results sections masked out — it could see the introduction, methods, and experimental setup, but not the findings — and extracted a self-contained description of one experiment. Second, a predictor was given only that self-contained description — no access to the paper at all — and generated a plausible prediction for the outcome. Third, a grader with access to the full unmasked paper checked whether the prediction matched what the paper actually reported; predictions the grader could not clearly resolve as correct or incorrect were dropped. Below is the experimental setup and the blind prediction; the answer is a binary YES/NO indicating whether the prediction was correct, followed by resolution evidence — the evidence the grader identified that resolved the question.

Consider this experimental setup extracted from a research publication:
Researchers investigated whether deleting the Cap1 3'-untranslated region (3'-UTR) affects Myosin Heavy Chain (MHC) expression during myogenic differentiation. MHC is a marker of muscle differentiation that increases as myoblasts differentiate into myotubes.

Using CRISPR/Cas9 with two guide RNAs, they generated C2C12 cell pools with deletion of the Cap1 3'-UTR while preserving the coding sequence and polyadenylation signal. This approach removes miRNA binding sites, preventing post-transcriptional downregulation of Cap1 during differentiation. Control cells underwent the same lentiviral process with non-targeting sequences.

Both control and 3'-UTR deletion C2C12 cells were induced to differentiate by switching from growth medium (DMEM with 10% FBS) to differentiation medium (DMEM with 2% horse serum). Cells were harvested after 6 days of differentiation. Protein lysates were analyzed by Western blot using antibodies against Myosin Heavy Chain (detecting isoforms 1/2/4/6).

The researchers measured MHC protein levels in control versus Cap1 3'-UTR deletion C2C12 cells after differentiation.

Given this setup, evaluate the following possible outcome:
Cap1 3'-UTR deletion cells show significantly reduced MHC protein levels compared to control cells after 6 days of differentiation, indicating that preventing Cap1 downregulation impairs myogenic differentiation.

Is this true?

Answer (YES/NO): YES